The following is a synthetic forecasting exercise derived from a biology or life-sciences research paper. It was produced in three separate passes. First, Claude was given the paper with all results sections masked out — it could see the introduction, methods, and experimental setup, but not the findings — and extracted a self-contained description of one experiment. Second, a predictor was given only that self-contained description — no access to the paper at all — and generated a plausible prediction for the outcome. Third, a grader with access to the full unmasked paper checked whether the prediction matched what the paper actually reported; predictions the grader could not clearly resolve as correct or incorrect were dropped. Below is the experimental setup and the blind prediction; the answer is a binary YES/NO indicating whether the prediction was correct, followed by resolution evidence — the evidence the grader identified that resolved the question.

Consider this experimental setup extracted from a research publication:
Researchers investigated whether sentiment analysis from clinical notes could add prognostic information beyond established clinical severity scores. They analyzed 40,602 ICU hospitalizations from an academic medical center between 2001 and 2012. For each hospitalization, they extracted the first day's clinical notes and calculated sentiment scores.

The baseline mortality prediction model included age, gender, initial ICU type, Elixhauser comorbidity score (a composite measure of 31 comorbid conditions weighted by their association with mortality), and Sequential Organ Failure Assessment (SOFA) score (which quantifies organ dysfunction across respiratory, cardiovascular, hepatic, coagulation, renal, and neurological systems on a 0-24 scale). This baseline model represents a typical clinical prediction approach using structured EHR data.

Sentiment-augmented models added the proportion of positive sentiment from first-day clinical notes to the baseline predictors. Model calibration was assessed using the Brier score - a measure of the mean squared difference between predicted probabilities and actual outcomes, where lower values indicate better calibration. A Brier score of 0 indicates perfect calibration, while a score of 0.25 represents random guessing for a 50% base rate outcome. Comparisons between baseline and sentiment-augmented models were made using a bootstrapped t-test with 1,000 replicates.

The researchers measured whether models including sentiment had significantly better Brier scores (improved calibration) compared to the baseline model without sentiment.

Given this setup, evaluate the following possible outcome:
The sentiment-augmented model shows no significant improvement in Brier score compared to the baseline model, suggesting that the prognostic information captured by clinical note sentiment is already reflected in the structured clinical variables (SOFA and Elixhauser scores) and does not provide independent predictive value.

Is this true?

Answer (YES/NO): YES